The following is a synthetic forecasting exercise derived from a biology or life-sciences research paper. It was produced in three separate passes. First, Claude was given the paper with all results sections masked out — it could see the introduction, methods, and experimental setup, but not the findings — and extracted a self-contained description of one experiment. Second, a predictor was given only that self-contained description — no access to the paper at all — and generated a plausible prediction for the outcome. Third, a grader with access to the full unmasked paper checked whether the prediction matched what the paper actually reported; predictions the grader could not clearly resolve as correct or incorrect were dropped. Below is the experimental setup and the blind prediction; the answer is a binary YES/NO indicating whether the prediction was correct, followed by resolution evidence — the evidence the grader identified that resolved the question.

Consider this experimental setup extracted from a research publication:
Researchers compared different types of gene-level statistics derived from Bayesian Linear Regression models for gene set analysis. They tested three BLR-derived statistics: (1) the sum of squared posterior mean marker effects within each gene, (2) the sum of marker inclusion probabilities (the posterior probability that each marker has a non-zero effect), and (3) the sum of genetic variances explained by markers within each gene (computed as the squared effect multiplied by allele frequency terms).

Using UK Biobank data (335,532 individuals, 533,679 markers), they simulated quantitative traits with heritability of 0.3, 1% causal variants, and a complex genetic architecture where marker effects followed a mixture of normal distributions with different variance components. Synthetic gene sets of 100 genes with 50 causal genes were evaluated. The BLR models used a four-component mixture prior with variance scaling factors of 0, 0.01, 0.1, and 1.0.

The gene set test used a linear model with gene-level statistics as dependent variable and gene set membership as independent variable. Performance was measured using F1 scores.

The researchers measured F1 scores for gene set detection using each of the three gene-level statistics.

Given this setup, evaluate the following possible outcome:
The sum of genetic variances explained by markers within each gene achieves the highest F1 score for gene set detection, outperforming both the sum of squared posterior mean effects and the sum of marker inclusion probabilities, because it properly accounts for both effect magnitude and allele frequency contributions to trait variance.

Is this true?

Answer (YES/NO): NO